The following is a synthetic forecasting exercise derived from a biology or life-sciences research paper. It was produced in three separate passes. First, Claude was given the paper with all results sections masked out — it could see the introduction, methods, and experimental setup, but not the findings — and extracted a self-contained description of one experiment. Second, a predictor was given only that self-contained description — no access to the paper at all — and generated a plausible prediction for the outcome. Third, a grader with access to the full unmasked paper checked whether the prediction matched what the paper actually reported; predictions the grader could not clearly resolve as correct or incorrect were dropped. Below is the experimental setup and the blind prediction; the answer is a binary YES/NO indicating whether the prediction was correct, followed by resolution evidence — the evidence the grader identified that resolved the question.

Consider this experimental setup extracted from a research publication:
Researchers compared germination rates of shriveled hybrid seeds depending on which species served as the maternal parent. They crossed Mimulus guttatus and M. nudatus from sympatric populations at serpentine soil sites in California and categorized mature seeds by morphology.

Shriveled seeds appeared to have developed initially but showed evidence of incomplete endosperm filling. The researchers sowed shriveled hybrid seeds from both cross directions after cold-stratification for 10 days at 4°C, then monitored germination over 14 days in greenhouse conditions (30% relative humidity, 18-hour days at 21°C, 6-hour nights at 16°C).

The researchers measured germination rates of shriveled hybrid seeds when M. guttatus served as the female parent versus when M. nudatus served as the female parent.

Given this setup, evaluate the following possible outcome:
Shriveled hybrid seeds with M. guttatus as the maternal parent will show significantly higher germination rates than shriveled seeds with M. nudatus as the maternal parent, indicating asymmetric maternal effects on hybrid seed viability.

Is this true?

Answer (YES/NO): YES